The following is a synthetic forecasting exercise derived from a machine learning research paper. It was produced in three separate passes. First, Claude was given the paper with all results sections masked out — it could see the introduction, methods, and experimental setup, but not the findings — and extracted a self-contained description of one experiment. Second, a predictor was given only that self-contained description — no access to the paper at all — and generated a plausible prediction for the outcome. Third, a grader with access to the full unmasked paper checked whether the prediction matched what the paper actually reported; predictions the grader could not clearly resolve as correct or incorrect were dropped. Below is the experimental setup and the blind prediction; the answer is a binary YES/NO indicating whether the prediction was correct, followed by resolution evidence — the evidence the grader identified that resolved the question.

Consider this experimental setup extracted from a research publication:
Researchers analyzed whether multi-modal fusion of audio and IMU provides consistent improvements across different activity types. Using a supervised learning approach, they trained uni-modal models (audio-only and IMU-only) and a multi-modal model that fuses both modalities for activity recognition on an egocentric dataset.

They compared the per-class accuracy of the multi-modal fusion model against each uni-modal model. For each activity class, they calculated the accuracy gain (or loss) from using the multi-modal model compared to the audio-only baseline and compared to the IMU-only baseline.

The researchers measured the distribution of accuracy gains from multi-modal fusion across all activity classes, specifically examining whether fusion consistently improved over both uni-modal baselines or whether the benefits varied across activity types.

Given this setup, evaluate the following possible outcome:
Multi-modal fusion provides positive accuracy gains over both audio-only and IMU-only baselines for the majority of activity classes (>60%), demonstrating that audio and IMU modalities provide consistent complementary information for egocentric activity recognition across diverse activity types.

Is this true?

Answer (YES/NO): NO